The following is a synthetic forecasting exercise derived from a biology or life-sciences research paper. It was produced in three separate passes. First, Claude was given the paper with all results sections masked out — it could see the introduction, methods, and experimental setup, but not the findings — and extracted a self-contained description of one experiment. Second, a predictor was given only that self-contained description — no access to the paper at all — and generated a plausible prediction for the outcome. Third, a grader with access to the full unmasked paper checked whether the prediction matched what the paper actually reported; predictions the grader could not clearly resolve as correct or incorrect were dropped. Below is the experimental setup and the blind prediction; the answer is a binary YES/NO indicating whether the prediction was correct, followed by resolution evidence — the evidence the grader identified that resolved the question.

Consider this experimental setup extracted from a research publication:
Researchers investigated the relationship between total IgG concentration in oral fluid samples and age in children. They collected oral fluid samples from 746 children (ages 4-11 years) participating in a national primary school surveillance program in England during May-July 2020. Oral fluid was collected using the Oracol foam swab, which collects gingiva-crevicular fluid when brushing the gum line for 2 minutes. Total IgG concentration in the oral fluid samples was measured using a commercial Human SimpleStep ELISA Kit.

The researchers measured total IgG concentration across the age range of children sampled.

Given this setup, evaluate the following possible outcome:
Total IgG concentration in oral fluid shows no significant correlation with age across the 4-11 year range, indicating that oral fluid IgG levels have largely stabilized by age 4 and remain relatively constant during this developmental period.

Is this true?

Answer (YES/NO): NO